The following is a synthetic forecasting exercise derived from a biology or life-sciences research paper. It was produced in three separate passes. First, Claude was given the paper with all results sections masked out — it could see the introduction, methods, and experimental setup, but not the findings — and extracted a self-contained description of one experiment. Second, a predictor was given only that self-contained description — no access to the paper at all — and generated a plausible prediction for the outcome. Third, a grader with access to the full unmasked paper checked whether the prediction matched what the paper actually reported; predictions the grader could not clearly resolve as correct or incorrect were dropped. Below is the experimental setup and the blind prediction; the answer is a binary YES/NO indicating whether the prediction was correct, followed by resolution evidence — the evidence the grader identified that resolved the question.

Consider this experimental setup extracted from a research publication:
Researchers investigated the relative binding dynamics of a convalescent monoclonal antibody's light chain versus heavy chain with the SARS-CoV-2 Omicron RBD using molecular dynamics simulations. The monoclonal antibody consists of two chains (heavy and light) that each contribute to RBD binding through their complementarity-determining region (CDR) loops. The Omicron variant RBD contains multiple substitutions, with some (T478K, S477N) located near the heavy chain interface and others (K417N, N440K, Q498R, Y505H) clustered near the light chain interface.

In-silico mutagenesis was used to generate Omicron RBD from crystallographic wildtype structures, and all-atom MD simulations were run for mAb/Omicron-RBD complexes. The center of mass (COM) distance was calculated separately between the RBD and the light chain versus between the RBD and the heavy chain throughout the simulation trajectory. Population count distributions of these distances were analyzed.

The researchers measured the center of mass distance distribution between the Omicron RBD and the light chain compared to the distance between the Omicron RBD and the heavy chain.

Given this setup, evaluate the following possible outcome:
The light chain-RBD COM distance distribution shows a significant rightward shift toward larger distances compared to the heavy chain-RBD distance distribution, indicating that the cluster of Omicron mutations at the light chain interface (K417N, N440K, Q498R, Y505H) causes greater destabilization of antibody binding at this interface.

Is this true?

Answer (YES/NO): YES